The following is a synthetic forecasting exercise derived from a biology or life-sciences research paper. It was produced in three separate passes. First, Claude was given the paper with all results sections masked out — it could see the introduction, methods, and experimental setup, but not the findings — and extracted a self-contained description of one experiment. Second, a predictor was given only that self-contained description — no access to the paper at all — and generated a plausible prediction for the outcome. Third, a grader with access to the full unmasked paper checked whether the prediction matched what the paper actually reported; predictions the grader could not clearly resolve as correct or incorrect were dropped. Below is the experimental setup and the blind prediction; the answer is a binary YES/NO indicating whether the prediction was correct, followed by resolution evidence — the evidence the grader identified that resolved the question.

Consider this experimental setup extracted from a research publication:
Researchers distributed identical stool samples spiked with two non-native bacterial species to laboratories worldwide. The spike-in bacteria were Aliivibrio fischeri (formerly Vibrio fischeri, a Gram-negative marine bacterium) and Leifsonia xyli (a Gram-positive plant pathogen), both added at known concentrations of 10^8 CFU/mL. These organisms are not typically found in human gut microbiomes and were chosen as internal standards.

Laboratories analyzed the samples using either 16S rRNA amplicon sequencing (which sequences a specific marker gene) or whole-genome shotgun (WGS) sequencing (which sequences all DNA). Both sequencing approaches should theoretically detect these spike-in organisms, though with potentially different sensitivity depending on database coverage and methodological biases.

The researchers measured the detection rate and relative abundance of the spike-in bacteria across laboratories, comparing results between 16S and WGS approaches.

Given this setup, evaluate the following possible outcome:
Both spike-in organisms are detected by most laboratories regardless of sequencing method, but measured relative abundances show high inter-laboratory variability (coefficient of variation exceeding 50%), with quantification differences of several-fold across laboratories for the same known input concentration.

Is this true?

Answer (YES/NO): NO